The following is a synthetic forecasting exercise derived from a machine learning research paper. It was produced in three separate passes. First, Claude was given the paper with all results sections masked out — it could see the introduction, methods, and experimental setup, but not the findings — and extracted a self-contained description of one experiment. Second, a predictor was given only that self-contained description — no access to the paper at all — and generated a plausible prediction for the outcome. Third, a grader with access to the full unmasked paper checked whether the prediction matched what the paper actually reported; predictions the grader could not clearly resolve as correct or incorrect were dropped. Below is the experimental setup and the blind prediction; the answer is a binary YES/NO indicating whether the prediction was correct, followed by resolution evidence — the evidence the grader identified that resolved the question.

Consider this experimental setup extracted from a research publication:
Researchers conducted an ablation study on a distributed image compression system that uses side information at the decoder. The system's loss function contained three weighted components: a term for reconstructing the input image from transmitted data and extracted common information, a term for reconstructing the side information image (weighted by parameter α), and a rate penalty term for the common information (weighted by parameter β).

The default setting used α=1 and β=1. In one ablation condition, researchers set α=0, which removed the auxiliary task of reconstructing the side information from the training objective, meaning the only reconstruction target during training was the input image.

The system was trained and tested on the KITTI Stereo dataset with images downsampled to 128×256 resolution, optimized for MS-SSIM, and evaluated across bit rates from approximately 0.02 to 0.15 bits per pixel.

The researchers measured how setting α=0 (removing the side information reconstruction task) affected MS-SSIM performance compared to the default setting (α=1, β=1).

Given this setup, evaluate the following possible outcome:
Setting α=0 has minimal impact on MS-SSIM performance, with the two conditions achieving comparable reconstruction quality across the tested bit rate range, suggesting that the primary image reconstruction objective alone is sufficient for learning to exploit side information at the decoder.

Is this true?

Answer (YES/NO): NO